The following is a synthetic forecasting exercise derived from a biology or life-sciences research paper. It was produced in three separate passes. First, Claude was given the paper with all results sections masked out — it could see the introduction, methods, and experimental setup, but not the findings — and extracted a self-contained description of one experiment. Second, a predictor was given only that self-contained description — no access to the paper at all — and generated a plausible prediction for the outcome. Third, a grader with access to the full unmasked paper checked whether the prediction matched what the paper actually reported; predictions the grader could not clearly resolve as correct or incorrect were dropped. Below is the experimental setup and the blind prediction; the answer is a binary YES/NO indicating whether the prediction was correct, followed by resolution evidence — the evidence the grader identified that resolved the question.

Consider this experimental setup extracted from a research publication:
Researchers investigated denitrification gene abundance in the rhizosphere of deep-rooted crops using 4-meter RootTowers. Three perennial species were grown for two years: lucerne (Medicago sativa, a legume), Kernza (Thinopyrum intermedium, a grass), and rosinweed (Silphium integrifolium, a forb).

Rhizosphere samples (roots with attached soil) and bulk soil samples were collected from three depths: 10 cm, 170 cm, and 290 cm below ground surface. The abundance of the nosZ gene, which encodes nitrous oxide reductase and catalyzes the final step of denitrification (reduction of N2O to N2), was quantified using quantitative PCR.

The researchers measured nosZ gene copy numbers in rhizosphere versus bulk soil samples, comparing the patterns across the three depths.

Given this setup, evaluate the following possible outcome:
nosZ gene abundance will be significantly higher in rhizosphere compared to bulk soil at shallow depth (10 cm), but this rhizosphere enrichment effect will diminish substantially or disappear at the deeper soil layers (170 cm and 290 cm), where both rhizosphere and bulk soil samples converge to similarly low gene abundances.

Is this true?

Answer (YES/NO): NO